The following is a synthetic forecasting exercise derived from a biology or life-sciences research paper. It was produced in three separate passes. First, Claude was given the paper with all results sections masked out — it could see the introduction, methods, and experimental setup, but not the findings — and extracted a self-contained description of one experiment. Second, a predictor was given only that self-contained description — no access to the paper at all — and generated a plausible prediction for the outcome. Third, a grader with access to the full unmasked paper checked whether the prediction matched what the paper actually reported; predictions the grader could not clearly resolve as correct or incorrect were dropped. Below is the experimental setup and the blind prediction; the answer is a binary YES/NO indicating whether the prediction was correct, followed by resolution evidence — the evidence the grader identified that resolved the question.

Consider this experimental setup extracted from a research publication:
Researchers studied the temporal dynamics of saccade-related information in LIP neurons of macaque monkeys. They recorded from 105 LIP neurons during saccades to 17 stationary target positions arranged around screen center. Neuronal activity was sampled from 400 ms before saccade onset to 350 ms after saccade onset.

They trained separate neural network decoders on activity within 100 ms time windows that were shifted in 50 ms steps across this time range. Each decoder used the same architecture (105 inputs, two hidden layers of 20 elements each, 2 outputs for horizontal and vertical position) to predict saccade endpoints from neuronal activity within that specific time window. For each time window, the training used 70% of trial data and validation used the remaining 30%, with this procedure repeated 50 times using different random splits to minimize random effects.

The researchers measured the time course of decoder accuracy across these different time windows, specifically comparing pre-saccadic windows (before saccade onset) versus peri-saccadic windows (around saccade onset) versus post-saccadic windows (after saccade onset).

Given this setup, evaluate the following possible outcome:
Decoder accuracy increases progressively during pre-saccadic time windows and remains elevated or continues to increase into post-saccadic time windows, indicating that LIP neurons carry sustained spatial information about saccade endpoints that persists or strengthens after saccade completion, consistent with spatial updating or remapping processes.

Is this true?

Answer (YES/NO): NO